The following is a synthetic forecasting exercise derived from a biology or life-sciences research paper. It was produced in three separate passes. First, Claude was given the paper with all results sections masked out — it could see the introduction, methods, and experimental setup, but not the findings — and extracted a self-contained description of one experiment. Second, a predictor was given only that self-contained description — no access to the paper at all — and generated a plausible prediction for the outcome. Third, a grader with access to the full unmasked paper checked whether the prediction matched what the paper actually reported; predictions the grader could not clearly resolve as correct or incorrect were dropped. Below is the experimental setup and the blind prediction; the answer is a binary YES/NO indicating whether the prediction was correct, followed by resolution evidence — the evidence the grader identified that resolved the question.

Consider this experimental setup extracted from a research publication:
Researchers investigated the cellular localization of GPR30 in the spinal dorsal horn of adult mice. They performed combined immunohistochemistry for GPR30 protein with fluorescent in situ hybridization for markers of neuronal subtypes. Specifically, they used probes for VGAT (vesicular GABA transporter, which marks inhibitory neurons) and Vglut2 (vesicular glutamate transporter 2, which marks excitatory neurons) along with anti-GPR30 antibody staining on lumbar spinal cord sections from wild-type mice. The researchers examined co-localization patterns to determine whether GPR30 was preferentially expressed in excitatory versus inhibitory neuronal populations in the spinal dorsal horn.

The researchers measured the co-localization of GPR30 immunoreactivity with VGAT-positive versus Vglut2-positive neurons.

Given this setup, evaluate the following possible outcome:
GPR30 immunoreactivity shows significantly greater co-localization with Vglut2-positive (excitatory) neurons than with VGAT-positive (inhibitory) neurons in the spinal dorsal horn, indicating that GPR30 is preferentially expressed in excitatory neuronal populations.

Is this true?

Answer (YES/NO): YES